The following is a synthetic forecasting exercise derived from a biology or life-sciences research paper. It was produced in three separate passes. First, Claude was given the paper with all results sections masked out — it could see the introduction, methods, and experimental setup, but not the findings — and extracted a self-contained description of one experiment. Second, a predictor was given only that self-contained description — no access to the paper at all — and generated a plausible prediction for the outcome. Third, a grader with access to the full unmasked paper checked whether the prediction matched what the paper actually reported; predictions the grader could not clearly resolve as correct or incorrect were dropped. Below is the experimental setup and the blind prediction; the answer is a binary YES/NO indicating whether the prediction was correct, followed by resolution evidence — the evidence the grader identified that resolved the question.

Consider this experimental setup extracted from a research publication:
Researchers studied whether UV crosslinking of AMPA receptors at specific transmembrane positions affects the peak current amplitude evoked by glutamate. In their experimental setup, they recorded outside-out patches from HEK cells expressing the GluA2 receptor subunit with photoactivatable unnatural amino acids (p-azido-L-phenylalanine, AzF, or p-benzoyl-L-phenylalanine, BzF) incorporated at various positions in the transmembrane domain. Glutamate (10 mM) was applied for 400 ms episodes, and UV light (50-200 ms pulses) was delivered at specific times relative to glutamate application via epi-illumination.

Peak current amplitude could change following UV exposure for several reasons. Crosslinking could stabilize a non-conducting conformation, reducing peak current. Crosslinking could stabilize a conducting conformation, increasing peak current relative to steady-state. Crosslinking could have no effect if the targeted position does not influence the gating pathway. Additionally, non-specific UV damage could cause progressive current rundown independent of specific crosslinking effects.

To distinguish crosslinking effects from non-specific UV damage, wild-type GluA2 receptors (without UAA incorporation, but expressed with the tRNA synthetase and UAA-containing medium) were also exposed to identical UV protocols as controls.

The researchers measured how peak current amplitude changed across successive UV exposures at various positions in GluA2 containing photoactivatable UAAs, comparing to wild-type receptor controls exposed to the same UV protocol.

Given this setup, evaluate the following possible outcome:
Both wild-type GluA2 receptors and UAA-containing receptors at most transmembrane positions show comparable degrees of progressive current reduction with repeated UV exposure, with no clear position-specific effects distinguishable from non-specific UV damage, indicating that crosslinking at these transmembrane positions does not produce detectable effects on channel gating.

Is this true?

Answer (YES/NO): NO